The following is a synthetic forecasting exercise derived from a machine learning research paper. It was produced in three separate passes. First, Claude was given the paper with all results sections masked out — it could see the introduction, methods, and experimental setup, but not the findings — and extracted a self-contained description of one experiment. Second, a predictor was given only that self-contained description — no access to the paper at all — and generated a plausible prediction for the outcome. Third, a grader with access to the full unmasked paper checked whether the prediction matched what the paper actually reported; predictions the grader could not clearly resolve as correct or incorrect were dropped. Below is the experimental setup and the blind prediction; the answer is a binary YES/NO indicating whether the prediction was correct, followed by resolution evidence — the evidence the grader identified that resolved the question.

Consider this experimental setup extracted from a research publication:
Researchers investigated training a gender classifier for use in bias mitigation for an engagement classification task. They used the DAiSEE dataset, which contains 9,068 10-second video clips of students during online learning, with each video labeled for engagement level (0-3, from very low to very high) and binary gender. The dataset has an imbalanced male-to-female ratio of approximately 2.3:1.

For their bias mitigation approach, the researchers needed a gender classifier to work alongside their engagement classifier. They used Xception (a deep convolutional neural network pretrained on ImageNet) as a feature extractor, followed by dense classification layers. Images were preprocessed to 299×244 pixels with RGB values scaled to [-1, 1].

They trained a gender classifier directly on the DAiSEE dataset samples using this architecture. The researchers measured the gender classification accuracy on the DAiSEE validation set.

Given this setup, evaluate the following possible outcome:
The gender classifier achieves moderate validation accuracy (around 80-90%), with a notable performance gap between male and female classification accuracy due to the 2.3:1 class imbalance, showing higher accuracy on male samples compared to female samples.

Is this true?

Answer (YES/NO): NO